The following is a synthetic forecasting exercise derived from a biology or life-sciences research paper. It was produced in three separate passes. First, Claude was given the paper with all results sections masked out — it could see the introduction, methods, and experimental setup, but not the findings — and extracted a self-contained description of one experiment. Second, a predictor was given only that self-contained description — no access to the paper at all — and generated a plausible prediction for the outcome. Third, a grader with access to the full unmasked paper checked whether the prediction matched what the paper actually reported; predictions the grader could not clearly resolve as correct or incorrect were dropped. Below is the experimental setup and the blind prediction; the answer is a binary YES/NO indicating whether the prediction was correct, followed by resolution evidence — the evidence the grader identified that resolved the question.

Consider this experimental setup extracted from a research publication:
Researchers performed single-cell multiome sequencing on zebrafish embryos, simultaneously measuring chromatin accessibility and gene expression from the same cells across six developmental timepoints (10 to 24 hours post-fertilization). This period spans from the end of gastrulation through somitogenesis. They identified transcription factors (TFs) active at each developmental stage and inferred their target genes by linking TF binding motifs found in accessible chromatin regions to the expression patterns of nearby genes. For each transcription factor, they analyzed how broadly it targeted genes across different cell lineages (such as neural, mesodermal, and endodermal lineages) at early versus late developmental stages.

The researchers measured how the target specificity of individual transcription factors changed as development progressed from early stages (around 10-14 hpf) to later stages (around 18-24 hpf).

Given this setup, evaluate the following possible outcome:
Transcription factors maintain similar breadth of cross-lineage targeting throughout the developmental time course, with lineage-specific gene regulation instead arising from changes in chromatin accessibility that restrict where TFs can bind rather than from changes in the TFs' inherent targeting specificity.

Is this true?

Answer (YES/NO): NO